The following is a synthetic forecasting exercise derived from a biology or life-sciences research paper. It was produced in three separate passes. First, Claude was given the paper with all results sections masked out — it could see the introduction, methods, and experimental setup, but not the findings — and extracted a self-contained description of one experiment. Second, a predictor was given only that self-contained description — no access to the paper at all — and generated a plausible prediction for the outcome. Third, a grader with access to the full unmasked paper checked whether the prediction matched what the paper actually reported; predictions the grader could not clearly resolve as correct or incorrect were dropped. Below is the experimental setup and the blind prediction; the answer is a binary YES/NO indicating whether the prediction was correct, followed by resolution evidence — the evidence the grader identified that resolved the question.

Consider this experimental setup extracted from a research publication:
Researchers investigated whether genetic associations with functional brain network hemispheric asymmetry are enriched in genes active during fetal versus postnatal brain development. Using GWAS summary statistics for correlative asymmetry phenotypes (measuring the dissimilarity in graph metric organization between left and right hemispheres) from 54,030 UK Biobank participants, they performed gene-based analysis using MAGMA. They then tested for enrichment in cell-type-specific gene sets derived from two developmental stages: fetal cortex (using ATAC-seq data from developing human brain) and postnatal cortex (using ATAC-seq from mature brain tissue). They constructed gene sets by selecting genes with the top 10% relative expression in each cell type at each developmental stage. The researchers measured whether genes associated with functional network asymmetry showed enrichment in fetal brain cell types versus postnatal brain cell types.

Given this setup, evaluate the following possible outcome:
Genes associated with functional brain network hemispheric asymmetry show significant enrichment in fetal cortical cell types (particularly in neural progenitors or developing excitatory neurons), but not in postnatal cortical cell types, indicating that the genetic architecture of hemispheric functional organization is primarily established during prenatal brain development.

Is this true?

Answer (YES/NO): NO